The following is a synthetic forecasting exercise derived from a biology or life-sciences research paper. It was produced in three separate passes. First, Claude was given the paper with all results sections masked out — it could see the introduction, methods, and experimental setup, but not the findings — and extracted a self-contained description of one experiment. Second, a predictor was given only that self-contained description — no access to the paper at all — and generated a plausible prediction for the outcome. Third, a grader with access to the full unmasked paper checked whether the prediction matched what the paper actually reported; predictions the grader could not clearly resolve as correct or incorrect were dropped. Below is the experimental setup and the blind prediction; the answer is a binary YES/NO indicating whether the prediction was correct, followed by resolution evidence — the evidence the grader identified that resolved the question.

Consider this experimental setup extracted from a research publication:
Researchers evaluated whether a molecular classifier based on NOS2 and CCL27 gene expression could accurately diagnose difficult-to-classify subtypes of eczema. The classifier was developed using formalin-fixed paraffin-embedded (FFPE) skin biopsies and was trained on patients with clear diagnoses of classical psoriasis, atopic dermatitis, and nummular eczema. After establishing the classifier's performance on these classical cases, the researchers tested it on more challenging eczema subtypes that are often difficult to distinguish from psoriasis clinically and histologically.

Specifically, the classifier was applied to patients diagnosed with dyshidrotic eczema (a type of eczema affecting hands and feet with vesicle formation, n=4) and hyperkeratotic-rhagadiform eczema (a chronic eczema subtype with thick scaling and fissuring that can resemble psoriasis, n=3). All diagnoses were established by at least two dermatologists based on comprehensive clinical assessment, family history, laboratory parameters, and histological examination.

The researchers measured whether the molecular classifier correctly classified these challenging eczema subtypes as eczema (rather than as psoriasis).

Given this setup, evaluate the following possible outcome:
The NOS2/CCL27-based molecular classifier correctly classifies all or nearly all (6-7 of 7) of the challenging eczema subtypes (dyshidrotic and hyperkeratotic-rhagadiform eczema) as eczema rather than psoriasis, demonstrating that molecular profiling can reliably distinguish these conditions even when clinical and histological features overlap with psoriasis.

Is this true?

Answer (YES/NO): NO